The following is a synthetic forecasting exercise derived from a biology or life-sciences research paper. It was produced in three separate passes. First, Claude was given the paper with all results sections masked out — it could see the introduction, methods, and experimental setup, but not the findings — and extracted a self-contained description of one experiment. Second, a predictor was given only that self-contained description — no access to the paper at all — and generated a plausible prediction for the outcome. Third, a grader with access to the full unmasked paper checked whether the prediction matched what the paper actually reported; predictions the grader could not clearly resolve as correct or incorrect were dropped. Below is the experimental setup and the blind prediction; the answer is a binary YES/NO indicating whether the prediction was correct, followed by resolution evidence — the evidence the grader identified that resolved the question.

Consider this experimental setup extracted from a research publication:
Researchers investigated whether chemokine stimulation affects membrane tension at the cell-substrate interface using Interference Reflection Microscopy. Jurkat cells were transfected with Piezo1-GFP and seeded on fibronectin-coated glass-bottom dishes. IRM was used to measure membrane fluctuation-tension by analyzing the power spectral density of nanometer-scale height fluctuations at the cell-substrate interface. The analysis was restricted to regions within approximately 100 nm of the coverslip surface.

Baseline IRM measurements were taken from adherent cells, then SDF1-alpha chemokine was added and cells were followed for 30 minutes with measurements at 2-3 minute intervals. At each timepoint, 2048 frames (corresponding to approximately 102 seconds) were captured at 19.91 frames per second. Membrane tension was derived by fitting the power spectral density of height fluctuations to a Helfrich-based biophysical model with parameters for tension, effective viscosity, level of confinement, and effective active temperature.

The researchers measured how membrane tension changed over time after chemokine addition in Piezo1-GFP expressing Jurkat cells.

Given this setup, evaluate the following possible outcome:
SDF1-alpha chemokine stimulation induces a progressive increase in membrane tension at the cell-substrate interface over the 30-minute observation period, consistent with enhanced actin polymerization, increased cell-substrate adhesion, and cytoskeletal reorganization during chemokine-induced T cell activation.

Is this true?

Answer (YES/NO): NO